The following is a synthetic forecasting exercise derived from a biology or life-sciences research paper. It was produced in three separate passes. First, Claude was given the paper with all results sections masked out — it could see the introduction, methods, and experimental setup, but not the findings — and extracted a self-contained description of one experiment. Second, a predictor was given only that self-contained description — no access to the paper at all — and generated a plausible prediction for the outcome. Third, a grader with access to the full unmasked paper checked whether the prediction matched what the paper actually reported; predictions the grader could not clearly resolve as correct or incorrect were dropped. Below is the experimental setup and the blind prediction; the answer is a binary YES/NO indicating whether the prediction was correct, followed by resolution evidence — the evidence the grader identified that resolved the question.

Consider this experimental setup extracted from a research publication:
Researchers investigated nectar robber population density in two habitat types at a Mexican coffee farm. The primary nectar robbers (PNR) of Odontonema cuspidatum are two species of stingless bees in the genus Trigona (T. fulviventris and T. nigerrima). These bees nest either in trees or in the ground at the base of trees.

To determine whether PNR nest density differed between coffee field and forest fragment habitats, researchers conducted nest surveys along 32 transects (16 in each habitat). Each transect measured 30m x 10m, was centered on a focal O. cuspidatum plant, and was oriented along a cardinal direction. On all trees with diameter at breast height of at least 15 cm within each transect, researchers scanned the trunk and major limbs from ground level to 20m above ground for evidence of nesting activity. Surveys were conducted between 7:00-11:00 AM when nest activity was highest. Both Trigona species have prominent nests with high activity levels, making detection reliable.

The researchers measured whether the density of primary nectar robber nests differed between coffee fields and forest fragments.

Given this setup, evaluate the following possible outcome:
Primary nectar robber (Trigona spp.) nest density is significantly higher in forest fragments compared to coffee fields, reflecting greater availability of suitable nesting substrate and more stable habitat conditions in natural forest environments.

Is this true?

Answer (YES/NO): NO